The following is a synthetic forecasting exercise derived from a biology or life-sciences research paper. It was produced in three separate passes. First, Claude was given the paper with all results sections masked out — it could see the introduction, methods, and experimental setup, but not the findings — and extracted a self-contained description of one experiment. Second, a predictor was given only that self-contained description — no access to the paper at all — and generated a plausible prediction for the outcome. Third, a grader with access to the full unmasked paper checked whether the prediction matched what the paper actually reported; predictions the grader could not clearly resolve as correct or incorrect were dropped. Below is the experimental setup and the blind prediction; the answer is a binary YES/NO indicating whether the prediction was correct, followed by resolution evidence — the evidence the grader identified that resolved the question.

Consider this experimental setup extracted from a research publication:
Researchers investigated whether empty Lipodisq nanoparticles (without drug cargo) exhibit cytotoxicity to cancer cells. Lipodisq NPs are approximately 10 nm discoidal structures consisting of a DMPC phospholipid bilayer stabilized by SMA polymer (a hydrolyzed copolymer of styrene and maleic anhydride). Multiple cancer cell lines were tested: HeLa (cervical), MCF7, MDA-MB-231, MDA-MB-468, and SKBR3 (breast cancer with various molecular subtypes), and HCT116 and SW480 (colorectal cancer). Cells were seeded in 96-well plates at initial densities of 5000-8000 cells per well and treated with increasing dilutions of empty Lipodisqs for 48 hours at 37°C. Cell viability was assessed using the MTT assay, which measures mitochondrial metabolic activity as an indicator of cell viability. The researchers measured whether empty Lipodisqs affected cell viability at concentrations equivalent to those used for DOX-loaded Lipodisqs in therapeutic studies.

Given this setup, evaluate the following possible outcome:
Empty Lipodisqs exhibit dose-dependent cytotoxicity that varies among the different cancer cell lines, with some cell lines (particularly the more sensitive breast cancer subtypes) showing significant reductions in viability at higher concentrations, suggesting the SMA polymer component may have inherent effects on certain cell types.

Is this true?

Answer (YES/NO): NO